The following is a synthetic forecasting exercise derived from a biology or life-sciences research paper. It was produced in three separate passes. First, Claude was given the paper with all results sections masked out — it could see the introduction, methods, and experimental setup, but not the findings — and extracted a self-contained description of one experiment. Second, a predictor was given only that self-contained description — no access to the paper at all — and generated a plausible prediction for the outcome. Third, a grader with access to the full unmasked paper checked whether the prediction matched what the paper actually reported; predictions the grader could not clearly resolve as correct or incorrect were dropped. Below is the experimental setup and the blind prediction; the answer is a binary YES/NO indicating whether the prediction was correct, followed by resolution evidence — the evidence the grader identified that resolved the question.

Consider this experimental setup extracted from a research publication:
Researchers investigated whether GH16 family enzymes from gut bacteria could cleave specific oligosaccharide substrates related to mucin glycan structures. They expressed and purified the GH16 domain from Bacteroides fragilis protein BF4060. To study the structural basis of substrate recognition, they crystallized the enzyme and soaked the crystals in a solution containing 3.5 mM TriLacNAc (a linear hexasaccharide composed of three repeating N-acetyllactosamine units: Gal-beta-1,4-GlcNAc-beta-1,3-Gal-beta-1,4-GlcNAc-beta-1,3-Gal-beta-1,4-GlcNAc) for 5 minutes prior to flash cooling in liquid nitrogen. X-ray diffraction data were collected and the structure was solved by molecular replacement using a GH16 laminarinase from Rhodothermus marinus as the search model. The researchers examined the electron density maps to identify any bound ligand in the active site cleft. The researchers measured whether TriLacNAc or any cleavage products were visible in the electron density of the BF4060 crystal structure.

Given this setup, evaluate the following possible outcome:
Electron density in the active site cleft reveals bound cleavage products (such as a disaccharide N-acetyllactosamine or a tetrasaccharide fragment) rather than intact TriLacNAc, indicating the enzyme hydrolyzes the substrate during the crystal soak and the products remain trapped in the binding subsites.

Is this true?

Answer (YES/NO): YES